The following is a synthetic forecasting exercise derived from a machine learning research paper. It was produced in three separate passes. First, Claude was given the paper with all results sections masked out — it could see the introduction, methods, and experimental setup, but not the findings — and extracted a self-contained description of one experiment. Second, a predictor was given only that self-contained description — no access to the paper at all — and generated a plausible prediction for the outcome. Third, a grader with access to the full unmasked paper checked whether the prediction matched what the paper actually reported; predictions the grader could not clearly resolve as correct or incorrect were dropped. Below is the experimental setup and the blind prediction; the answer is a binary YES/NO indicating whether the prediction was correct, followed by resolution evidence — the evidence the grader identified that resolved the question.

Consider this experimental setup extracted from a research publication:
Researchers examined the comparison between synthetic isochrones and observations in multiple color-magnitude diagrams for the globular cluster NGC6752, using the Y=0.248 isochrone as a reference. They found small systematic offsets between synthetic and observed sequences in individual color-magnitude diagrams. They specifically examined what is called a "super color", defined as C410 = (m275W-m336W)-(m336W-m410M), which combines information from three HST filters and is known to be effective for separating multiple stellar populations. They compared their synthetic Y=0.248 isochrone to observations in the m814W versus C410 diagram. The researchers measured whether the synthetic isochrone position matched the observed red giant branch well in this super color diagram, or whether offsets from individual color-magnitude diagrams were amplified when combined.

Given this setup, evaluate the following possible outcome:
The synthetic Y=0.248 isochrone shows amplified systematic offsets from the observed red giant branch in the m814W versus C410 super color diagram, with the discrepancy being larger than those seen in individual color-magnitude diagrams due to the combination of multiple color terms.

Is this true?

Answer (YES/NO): YES